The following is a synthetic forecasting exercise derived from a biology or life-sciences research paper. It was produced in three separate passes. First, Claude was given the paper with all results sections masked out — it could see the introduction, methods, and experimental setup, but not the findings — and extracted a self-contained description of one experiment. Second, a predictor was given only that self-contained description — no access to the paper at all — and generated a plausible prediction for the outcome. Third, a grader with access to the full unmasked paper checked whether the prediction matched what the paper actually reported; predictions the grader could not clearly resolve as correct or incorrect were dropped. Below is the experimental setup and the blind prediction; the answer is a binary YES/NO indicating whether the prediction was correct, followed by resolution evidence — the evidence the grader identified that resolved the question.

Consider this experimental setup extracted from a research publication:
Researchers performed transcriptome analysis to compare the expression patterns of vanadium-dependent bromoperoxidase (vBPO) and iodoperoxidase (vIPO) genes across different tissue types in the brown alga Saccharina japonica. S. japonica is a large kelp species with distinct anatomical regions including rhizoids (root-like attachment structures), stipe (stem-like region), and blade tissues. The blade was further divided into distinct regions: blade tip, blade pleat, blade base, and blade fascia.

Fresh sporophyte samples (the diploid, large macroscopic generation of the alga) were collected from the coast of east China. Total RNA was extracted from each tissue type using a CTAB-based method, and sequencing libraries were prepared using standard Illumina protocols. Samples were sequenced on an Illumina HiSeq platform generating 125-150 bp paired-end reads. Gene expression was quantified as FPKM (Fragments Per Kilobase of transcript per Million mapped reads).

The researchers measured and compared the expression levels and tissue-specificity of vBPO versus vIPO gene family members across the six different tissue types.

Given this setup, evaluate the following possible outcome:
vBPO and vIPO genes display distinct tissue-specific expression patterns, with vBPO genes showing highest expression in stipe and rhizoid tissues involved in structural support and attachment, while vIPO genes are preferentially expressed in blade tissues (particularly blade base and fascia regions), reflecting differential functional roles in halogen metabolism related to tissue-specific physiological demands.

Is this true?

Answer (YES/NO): NO